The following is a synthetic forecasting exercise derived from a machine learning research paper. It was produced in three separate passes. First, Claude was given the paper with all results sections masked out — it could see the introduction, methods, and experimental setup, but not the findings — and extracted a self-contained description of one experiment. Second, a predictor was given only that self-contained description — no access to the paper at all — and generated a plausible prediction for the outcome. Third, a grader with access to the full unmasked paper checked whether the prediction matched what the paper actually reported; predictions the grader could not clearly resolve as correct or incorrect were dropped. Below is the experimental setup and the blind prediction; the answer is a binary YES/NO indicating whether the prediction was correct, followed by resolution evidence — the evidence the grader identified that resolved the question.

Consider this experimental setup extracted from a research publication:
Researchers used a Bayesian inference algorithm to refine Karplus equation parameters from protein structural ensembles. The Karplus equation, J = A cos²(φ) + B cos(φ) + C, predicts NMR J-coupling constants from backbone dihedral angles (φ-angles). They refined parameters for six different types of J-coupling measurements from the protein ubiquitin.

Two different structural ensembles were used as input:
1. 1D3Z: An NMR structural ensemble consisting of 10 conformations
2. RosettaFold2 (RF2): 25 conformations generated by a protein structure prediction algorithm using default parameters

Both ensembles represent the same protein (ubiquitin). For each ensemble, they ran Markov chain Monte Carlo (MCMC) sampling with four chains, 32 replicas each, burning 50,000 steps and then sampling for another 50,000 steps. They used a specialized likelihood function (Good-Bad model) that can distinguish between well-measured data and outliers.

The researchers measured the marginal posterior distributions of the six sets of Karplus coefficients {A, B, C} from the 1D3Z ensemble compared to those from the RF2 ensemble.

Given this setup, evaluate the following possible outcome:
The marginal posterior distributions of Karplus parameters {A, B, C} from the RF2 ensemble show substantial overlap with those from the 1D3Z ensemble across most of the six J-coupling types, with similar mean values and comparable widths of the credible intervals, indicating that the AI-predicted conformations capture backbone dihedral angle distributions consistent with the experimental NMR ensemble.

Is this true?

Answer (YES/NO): YES